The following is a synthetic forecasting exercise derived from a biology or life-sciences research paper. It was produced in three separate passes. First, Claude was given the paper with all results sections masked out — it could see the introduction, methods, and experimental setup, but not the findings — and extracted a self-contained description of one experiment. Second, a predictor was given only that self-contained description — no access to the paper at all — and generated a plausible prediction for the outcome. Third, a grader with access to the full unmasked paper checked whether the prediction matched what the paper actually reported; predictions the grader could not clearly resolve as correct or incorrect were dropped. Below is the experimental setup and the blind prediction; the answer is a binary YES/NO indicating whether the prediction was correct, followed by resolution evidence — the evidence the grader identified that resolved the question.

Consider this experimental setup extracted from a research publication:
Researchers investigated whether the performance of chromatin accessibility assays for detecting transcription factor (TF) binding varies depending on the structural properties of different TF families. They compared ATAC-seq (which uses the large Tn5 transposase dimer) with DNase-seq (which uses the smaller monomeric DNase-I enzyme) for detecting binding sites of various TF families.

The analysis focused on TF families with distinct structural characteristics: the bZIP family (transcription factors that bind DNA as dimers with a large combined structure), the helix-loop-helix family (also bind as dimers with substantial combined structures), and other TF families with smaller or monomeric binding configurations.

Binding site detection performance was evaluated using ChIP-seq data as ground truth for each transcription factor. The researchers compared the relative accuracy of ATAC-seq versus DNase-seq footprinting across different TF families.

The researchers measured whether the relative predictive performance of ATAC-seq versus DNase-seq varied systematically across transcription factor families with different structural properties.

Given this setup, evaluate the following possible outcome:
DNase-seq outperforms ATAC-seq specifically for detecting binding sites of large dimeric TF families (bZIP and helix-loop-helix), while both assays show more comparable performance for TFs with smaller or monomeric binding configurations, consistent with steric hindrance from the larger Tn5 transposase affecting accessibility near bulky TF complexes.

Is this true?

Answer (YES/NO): YES